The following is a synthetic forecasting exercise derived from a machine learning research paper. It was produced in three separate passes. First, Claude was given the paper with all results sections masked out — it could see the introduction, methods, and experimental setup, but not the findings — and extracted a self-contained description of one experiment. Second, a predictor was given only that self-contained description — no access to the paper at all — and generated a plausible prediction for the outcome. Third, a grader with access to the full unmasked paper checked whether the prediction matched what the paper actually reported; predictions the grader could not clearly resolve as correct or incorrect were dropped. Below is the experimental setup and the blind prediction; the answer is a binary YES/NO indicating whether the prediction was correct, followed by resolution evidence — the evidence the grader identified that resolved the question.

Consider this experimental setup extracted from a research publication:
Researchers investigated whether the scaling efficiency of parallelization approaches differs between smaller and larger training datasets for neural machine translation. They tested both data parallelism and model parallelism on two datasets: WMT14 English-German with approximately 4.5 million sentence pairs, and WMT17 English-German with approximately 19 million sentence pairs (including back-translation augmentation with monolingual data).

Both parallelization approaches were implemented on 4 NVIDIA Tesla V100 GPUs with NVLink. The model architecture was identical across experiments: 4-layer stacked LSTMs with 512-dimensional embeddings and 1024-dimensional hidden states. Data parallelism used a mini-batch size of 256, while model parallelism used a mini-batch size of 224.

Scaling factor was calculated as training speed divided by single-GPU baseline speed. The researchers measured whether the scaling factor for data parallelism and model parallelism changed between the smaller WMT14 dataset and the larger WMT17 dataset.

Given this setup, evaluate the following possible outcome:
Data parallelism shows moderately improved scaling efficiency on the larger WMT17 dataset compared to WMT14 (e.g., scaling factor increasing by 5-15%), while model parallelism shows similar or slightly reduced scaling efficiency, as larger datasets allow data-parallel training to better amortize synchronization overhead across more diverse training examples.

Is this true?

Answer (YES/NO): NO